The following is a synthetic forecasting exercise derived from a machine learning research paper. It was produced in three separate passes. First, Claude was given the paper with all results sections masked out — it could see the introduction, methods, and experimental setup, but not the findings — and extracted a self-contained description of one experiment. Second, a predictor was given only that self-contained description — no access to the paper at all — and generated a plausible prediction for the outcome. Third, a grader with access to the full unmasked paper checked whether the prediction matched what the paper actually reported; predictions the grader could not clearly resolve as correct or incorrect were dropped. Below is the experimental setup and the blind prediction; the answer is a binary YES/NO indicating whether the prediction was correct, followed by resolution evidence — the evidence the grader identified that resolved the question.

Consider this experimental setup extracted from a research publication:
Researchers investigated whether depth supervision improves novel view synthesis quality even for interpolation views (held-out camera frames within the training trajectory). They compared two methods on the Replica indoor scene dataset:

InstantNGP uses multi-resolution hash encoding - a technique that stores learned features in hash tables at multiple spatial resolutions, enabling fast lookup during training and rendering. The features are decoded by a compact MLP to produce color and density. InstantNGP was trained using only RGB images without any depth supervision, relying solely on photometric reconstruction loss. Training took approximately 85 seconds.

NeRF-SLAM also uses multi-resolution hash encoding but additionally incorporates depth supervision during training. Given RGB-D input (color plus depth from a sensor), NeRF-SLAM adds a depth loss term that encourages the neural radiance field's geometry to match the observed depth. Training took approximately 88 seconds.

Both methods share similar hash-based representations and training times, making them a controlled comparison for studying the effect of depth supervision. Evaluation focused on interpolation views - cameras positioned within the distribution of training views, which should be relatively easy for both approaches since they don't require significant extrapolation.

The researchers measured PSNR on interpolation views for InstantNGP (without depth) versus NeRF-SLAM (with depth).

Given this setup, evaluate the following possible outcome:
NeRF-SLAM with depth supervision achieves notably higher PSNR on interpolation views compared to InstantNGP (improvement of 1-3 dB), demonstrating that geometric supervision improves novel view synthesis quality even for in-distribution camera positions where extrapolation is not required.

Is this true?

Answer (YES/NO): YES